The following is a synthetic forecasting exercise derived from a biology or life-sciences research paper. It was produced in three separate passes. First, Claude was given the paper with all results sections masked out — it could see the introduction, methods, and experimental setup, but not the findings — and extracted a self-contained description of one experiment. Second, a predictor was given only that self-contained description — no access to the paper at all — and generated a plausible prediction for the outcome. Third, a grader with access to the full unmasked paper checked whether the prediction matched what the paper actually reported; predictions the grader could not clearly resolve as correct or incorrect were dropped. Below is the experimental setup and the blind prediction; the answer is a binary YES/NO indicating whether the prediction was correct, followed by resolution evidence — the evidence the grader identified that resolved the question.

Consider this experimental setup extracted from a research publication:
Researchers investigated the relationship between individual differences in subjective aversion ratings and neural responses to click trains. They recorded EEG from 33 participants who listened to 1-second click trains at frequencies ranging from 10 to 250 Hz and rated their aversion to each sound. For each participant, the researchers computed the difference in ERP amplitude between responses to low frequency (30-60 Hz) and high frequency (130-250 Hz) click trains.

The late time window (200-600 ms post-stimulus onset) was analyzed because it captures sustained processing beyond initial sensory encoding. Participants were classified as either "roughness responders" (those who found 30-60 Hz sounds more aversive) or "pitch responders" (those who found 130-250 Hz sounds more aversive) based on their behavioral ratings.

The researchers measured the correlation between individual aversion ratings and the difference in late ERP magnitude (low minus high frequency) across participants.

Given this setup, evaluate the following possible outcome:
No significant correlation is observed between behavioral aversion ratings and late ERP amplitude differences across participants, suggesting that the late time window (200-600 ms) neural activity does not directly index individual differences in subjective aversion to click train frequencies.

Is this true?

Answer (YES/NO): NO